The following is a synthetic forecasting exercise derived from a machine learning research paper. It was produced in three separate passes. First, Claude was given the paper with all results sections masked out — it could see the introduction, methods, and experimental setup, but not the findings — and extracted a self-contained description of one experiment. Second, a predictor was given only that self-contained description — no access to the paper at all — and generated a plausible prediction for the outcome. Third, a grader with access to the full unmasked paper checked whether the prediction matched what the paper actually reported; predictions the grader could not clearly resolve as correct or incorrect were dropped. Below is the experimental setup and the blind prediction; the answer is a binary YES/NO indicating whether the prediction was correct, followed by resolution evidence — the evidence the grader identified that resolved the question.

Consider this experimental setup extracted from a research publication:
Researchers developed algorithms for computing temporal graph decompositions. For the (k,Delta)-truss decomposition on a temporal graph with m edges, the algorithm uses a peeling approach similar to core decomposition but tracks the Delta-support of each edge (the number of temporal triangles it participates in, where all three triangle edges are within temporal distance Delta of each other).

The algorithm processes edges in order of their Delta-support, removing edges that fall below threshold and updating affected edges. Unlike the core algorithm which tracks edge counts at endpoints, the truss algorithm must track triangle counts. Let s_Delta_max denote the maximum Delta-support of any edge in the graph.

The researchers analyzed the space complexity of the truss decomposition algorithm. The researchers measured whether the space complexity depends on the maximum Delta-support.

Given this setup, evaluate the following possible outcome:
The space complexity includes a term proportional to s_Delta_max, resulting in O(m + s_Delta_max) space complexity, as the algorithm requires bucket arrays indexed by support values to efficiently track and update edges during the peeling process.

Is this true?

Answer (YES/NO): YES